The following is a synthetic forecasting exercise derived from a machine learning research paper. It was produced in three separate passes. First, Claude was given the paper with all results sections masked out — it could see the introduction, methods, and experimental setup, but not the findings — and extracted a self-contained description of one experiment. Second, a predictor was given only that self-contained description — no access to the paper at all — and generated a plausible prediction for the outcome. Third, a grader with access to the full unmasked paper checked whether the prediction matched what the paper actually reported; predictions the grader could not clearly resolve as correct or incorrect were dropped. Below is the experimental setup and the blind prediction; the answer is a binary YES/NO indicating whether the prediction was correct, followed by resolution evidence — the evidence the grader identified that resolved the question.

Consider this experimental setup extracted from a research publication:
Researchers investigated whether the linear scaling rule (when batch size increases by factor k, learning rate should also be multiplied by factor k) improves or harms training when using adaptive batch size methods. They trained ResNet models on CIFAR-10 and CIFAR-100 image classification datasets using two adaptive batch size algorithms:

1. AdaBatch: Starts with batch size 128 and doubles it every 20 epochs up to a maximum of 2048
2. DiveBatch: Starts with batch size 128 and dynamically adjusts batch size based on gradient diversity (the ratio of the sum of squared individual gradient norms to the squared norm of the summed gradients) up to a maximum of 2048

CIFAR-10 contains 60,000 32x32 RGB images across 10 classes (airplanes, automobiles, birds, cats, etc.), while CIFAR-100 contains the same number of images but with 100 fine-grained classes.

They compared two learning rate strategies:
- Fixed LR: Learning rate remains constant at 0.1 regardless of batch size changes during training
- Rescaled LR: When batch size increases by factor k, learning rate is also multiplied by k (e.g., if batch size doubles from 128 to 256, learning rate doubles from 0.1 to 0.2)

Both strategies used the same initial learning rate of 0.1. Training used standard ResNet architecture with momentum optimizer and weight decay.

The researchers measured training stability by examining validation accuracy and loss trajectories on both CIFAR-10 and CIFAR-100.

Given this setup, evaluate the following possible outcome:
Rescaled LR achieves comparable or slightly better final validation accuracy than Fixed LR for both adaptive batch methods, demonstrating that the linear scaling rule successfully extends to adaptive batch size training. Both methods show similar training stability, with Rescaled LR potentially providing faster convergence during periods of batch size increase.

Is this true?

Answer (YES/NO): NO